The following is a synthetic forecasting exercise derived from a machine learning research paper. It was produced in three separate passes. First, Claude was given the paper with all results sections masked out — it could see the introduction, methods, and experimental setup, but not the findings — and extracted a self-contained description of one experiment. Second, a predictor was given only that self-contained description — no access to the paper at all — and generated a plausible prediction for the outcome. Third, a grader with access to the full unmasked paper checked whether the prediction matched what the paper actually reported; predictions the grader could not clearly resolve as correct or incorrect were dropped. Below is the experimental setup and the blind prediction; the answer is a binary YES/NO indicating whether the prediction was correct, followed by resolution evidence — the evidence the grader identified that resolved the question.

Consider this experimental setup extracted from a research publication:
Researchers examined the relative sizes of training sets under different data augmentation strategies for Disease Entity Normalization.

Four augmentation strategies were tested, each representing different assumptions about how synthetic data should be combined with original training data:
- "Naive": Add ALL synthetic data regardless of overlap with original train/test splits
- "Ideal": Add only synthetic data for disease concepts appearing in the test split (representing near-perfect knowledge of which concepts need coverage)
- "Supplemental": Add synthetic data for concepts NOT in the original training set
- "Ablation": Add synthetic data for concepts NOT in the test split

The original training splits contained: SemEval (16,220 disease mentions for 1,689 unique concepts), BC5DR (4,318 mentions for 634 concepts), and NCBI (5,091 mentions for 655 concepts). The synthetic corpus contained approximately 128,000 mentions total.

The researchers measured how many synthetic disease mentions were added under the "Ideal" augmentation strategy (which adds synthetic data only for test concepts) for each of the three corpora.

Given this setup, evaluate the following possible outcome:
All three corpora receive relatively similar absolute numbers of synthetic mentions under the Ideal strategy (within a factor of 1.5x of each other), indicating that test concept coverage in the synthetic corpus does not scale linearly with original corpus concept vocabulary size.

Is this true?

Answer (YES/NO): NO